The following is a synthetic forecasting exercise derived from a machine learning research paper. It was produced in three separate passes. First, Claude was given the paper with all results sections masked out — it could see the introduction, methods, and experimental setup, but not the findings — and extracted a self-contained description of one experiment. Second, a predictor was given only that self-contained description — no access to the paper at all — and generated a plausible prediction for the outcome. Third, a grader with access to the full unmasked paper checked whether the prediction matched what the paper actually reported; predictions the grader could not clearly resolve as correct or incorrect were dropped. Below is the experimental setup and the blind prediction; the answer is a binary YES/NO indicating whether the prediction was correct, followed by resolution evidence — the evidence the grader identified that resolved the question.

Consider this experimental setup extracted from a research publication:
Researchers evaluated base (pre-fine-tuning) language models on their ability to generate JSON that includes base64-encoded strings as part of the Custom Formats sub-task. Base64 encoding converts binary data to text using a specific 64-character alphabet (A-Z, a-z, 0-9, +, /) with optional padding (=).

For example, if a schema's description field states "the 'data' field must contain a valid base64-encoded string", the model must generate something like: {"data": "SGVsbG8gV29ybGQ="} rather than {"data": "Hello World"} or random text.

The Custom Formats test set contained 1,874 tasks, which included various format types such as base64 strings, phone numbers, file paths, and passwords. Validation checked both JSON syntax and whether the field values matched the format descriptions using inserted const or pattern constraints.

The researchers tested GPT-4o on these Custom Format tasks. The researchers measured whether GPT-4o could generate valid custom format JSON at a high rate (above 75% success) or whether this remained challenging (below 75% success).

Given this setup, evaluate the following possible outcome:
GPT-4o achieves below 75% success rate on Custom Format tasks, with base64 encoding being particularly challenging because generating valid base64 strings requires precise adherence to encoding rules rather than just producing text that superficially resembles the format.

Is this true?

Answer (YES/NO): YES